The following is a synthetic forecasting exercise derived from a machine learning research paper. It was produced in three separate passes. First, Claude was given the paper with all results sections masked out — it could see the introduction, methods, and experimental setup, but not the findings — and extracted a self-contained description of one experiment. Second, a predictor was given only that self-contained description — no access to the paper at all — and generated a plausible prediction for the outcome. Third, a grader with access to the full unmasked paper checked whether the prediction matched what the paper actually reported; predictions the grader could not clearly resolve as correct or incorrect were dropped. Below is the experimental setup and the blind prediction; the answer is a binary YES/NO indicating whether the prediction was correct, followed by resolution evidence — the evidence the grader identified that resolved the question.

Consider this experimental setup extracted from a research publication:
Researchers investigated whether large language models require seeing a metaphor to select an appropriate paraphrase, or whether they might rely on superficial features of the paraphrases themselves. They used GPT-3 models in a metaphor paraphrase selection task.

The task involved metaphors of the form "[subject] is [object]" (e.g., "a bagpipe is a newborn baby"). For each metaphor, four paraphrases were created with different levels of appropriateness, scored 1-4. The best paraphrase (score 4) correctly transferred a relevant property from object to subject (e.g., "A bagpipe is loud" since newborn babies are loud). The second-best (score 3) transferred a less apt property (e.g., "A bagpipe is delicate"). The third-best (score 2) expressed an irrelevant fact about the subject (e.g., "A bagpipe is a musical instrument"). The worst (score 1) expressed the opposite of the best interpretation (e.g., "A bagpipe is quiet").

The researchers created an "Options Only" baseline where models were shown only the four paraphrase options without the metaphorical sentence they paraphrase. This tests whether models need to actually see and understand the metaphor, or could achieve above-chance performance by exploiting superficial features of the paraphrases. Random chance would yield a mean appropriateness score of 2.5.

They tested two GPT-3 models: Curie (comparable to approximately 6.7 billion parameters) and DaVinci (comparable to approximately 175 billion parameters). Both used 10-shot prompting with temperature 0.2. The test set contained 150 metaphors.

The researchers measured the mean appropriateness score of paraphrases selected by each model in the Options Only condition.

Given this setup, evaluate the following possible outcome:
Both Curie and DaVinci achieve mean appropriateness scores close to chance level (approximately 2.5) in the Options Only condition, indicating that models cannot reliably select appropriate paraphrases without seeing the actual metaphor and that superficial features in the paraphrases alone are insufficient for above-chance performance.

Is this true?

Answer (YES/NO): NO